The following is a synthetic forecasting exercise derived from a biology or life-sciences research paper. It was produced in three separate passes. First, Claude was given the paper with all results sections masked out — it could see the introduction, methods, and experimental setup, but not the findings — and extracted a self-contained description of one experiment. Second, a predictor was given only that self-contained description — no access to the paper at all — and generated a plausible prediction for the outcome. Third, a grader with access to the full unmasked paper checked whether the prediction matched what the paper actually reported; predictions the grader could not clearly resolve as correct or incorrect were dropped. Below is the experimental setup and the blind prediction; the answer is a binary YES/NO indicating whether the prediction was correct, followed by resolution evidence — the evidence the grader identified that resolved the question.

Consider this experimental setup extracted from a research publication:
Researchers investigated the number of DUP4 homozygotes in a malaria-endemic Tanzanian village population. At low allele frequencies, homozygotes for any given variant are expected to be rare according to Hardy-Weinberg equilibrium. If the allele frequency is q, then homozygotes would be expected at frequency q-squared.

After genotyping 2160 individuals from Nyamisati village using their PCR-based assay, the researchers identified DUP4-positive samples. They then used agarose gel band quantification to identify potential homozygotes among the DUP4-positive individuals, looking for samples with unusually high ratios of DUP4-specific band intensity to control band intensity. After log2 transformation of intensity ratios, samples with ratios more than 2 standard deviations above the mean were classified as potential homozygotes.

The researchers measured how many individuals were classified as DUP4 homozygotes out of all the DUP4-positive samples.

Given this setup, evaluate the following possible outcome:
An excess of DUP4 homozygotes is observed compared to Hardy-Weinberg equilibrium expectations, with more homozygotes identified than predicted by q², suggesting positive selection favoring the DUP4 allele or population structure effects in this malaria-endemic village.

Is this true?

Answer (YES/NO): NO